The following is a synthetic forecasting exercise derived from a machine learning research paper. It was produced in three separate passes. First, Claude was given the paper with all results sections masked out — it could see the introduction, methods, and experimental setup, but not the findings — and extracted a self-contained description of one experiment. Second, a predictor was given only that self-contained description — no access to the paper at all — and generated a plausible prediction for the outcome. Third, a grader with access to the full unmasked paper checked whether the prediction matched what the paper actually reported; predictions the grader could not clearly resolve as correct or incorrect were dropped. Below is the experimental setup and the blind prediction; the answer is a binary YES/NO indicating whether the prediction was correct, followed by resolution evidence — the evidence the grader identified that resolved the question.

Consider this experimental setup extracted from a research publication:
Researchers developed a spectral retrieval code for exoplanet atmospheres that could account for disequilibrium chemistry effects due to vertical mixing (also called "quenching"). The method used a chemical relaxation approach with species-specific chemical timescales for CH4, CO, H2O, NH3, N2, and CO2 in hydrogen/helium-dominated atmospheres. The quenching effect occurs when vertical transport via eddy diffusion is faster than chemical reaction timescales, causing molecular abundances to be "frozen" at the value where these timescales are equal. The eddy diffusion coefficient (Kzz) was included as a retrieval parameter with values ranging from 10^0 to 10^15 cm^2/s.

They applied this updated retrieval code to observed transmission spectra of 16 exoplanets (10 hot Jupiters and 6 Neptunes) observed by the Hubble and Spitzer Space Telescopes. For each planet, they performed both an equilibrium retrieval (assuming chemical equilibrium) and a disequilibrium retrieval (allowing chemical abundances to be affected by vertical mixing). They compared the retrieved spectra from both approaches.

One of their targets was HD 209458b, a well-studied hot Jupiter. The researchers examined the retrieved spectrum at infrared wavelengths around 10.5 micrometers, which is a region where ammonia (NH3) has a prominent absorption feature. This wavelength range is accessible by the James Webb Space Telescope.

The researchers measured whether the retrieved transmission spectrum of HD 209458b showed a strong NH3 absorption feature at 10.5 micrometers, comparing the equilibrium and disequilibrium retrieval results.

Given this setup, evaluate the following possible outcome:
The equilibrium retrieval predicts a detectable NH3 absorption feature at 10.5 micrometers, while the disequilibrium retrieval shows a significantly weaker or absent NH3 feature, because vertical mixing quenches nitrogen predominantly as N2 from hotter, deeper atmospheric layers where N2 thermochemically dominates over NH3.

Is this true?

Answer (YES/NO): NO